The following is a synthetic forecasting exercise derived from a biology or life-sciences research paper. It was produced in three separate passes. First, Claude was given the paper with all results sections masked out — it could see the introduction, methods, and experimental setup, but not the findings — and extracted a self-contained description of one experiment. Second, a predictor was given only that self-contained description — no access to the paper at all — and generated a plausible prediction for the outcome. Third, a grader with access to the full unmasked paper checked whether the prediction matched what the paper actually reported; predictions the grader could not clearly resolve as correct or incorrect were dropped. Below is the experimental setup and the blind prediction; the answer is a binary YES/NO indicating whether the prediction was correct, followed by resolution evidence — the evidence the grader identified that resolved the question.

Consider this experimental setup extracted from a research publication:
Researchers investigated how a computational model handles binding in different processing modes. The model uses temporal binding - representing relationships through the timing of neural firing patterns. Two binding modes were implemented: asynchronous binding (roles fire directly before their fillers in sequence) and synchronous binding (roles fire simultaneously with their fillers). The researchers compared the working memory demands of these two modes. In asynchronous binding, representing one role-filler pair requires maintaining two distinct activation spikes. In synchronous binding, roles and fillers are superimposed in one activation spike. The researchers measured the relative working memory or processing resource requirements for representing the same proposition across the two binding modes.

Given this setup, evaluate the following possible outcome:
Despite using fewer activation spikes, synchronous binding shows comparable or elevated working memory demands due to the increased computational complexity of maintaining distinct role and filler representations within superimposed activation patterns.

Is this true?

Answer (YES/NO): NO